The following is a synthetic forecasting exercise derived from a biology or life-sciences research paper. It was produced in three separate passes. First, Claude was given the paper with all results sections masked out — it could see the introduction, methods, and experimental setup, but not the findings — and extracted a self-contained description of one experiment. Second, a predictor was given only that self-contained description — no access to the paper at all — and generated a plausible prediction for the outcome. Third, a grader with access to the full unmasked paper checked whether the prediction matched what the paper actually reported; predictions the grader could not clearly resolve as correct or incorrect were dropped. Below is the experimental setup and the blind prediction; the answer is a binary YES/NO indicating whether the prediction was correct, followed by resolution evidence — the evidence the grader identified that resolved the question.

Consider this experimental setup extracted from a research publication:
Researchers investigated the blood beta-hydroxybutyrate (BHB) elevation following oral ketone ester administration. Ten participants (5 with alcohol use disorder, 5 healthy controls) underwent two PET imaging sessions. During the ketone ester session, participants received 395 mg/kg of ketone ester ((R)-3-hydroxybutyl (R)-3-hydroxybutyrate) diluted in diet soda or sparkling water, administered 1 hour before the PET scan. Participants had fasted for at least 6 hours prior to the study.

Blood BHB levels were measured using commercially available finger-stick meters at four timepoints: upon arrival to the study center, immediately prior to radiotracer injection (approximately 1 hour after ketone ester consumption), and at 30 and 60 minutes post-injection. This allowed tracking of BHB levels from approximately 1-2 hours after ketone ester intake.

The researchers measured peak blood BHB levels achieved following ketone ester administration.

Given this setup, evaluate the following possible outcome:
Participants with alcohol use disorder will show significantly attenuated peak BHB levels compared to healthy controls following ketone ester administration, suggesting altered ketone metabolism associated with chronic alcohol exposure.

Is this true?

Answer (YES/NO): NO